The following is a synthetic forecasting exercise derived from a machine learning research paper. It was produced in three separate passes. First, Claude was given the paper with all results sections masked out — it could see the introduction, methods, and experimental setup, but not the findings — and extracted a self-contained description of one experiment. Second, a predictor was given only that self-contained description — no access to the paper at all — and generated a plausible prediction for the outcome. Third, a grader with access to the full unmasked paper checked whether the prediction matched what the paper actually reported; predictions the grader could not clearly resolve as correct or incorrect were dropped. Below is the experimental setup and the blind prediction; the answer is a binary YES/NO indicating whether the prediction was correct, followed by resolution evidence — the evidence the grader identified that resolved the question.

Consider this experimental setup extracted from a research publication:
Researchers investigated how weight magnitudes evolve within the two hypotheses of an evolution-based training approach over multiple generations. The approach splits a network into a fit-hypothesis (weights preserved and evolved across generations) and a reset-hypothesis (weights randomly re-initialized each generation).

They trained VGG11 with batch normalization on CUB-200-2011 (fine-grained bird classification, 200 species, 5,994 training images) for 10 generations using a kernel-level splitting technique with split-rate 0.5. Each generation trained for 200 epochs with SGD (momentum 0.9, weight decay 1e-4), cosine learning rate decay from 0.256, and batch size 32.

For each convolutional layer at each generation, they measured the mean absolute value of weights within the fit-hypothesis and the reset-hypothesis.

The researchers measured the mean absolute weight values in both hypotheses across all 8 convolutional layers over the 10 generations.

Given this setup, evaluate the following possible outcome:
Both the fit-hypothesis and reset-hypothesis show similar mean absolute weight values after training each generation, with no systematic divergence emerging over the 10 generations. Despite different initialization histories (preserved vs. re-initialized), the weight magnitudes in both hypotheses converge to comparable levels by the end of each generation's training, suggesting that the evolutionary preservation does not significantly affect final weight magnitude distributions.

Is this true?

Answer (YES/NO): NO